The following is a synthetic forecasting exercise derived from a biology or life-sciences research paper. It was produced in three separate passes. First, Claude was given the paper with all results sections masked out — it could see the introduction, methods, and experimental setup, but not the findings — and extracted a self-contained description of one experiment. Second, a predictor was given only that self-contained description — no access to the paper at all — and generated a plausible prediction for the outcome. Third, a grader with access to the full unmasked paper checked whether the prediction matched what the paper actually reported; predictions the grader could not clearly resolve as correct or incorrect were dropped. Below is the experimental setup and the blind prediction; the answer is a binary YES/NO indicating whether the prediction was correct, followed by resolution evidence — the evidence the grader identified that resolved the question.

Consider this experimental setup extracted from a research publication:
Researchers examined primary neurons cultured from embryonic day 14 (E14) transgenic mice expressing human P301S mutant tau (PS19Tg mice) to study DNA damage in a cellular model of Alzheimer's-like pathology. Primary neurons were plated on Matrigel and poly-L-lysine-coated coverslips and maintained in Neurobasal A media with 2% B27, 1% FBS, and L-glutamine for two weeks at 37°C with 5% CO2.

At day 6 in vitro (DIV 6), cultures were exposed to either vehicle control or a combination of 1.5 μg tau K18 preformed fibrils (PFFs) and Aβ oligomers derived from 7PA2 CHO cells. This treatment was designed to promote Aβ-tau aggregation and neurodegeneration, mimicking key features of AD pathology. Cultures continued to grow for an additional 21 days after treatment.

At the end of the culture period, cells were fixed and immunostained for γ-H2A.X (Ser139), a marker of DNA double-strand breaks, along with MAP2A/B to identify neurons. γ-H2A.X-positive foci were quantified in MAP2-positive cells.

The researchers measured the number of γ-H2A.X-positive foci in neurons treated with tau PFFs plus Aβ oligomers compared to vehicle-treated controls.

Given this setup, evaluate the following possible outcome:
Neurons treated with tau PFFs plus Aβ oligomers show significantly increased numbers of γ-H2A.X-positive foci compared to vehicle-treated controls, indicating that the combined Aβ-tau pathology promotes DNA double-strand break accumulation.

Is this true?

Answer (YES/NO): YES